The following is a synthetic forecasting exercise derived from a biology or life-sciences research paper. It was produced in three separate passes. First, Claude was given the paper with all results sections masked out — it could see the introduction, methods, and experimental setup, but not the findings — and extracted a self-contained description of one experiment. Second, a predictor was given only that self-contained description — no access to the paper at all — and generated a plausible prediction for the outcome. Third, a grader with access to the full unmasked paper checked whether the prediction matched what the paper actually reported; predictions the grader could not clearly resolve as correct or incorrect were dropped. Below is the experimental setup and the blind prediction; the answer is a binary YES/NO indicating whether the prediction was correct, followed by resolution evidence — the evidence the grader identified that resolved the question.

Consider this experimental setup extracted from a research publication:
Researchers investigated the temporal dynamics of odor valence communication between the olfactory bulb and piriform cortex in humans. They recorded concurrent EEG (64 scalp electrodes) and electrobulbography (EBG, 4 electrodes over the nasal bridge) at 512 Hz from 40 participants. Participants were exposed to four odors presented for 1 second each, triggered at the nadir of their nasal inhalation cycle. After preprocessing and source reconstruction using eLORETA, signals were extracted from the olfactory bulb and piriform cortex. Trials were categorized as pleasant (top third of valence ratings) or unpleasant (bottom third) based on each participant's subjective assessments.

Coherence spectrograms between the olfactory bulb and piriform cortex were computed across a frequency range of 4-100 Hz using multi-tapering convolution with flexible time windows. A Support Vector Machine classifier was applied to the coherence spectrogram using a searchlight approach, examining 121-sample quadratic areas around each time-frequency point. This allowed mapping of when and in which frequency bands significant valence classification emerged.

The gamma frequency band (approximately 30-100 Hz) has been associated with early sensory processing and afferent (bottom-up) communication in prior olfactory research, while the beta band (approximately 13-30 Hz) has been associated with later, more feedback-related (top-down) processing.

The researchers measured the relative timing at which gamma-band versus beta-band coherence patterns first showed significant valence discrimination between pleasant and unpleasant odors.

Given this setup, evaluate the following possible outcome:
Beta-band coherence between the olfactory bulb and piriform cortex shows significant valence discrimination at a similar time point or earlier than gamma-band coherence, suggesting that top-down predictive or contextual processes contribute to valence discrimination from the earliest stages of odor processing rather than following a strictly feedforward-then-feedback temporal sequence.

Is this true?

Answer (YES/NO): NO